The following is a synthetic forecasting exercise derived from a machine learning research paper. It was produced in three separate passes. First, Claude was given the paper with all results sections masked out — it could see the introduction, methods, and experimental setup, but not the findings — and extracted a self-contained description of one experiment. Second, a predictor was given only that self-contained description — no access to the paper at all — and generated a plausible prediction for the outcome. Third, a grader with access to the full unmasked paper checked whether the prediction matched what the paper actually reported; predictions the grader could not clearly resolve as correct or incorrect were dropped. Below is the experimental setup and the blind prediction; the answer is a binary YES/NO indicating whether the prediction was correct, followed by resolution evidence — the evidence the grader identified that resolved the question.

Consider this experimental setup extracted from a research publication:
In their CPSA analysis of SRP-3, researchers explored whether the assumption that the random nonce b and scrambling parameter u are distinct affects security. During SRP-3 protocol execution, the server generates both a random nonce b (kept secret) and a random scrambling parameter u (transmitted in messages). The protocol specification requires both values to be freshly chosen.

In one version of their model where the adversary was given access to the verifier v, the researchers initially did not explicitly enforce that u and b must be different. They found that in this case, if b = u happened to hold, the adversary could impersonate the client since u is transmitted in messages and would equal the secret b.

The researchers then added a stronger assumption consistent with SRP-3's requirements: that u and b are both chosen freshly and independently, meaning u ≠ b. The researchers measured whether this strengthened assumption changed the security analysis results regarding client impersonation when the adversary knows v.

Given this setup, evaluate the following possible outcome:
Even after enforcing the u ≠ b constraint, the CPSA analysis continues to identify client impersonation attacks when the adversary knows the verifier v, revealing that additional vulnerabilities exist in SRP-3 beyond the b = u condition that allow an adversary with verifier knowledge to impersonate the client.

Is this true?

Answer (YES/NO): NO